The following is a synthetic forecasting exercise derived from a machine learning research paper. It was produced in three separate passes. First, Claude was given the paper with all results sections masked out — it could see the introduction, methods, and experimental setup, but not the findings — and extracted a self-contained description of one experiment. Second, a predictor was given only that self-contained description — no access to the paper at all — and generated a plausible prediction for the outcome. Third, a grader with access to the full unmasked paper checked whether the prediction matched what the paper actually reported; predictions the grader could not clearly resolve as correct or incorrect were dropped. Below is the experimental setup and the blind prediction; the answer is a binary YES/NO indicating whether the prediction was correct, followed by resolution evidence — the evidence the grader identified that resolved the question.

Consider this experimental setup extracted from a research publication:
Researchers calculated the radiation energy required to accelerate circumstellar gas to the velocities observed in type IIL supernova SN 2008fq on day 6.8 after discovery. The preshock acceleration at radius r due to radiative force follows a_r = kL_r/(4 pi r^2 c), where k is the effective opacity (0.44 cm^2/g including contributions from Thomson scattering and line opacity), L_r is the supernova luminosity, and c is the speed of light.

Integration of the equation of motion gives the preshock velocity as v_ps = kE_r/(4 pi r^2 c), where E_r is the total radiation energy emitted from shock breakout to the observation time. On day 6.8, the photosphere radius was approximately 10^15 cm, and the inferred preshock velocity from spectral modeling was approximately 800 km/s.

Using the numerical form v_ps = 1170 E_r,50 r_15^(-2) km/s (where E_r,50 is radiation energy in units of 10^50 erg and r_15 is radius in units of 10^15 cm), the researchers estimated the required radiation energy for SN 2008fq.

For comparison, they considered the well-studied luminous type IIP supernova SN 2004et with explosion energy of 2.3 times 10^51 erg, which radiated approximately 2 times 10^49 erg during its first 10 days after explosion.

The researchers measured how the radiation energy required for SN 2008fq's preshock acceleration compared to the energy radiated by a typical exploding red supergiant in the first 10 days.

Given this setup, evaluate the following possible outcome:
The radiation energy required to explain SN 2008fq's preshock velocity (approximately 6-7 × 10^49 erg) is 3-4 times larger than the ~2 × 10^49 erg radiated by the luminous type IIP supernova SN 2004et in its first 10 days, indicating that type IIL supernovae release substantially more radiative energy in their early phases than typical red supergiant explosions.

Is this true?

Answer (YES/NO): YES